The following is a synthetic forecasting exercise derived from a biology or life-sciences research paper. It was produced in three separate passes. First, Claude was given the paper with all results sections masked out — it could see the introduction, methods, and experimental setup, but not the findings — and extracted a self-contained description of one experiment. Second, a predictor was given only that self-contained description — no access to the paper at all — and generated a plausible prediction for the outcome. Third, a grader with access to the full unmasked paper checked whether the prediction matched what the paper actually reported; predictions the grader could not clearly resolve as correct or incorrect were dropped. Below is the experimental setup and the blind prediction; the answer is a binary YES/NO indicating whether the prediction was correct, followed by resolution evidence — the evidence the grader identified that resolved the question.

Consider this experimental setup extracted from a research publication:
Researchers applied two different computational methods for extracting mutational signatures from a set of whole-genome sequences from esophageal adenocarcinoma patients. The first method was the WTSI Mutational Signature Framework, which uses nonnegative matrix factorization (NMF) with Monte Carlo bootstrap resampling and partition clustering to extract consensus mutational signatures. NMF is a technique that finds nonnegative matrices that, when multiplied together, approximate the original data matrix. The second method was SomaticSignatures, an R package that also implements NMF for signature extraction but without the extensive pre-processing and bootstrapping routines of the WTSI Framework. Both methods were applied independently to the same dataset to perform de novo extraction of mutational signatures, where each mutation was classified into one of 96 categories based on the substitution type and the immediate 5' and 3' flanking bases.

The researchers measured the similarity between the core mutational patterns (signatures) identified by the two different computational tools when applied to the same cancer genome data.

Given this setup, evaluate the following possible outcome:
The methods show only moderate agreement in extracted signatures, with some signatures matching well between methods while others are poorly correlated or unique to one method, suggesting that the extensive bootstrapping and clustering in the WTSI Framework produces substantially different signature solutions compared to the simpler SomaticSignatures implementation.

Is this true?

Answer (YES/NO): NO